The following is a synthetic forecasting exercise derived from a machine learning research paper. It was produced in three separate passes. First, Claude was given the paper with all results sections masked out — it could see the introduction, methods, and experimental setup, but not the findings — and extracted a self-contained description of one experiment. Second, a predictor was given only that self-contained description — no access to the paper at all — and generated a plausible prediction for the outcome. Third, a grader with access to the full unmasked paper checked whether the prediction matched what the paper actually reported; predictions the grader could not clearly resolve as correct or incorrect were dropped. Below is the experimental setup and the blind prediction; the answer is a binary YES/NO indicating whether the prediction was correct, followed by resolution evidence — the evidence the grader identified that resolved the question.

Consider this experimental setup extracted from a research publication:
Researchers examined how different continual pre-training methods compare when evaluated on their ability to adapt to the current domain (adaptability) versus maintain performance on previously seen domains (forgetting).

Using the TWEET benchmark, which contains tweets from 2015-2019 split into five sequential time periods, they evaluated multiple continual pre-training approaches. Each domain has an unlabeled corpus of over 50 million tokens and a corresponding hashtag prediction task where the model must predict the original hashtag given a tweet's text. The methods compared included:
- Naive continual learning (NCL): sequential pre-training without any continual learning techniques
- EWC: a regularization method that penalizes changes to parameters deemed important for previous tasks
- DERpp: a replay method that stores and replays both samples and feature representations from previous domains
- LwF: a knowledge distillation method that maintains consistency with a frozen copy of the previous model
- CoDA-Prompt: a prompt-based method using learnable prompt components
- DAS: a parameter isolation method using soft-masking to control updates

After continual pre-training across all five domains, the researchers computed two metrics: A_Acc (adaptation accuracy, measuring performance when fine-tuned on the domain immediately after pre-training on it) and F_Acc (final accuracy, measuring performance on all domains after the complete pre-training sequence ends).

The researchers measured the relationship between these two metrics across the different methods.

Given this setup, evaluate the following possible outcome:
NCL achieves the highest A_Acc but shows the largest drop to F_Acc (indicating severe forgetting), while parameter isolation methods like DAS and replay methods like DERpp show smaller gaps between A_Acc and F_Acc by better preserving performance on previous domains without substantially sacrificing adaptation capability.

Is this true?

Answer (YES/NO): NO